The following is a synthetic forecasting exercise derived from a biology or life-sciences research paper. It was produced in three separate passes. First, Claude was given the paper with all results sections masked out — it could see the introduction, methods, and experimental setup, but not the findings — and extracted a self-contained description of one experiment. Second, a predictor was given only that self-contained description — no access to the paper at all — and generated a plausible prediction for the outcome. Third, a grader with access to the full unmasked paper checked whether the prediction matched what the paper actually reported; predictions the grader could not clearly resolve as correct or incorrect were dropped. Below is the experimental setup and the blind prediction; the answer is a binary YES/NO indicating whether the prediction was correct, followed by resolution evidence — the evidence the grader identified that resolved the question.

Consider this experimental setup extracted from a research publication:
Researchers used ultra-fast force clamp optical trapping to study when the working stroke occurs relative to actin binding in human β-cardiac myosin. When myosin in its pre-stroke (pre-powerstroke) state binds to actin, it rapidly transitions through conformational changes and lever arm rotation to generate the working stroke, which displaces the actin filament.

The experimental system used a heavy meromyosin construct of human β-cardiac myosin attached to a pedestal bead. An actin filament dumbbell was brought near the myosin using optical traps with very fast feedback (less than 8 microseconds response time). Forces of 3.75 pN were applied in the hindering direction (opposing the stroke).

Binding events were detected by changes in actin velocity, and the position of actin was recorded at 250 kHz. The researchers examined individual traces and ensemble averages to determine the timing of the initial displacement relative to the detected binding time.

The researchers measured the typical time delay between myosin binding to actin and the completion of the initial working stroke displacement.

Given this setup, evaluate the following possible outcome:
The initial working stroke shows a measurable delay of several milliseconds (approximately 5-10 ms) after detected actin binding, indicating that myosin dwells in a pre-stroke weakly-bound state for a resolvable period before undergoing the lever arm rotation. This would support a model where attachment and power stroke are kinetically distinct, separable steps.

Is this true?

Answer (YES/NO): NO